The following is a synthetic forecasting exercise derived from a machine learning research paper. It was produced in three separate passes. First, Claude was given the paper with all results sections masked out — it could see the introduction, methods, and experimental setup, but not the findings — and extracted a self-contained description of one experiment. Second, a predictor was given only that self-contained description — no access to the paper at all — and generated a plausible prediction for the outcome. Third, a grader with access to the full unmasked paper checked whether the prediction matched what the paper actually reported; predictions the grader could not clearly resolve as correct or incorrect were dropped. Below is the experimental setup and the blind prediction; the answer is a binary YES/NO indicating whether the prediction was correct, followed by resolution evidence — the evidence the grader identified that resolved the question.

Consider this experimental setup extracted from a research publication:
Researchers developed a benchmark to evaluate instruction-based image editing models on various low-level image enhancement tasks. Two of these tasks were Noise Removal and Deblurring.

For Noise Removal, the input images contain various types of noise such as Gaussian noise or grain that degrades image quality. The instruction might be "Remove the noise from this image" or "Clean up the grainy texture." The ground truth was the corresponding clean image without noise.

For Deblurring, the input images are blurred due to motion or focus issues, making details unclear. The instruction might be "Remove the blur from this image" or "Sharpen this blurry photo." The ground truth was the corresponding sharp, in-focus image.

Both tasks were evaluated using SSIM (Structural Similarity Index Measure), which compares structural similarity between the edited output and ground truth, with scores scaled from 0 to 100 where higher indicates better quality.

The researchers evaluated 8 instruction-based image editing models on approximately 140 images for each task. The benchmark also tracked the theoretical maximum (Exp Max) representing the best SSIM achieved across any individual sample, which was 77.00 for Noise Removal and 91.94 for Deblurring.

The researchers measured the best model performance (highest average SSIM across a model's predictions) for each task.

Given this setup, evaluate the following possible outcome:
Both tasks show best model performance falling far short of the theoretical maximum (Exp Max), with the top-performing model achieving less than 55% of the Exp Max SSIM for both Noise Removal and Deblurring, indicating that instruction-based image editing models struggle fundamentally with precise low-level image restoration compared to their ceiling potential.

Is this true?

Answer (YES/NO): NO